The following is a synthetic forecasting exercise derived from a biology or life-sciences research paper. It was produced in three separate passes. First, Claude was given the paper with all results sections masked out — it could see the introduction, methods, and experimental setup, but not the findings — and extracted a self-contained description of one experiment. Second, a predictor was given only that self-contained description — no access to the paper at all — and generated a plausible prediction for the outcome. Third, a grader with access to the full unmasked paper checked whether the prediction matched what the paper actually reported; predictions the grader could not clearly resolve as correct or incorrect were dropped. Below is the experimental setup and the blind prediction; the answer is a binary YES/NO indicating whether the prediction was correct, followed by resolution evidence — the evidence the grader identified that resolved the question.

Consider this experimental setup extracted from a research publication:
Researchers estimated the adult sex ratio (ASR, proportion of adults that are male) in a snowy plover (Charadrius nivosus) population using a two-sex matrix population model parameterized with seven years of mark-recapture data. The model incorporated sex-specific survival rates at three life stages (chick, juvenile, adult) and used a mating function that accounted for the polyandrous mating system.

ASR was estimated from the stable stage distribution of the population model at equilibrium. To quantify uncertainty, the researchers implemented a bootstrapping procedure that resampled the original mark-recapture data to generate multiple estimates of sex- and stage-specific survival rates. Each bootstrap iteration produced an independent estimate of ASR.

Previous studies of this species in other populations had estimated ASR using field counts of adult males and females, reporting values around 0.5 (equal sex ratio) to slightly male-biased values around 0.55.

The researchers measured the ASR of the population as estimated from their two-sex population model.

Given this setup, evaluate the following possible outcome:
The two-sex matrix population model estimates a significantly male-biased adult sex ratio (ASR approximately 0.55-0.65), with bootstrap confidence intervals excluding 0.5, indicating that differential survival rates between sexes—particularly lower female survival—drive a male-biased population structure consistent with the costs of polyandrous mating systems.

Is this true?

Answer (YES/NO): NO